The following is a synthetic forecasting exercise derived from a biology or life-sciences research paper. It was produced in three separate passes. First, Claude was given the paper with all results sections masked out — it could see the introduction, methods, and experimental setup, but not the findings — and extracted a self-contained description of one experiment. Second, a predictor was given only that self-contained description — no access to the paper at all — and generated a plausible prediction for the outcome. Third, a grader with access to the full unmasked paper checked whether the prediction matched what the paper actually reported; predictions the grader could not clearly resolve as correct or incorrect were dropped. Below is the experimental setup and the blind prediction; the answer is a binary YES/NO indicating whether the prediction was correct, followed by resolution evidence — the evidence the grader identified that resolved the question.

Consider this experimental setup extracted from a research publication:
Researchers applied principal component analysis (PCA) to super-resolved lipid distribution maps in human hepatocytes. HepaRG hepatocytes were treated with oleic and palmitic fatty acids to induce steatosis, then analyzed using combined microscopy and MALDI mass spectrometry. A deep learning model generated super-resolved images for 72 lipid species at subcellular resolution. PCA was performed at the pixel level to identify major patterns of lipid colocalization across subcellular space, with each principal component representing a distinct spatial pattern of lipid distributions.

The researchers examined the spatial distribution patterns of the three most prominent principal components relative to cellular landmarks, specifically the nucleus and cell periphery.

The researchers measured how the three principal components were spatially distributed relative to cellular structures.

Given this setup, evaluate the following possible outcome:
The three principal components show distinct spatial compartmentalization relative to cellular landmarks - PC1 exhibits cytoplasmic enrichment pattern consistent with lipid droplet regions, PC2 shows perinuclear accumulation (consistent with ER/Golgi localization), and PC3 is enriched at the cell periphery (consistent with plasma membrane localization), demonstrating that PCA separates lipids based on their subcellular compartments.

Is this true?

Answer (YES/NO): NO